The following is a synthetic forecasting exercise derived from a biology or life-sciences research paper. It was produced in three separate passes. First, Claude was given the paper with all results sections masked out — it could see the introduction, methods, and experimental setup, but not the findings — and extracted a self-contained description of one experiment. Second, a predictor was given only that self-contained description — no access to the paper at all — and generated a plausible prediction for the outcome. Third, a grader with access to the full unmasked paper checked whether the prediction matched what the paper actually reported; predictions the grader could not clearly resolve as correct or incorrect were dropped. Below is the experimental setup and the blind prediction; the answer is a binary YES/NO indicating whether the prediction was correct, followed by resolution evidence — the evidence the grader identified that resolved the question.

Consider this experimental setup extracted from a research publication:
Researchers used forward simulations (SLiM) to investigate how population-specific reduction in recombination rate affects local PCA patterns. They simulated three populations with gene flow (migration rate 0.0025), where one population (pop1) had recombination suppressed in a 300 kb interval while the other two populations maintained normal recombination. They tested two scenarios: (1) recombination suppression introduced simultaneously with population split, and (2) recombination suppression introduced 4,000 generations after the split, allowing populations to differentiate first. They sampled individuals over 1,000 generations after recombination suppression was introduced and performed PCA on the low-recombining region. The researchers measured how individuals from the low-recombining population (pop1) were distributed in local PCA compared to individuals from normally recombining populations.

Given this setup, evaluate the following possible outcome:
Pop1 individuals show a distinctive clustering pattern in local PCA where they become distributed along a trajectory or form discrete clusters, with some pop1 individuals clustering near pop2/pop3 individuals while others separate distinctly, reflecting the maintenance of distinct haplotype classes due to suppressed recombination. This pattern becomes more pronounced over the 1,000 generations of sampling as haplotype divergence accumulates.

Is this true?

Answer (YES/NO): NO